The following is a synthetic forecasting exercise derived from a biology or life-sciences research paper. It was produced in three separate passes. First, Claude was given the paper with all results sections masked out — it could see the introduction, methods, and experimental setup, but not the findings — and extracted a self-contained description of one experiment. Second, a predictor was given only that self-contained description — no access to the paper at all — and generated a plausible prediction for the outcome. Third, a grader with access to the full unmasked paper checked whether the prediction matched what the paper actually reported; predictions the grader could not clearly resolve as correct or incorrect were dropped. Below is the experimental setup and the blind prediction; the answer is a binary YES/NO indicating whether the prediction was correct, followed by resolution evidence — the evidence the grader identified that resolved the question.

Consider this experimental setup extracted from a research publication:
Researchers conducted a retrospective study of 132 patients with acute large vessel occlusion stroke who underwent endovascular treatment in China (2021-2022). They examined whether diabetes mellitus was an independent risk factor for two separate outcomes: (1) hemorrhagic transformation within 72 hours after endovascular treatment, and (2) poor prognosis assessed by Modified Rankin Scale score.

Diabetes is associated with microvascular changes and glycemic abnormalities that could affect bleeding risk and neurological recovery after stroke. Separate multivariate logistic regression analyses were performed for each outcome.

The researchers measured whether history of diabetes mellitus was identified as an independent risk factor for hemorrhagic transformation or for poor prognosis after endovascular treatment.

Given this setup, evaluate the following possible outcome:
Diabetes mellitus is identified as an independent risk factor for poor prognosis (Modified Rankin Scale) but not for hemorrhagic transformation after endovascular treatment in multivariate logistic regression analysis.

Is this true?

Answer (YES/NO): NO